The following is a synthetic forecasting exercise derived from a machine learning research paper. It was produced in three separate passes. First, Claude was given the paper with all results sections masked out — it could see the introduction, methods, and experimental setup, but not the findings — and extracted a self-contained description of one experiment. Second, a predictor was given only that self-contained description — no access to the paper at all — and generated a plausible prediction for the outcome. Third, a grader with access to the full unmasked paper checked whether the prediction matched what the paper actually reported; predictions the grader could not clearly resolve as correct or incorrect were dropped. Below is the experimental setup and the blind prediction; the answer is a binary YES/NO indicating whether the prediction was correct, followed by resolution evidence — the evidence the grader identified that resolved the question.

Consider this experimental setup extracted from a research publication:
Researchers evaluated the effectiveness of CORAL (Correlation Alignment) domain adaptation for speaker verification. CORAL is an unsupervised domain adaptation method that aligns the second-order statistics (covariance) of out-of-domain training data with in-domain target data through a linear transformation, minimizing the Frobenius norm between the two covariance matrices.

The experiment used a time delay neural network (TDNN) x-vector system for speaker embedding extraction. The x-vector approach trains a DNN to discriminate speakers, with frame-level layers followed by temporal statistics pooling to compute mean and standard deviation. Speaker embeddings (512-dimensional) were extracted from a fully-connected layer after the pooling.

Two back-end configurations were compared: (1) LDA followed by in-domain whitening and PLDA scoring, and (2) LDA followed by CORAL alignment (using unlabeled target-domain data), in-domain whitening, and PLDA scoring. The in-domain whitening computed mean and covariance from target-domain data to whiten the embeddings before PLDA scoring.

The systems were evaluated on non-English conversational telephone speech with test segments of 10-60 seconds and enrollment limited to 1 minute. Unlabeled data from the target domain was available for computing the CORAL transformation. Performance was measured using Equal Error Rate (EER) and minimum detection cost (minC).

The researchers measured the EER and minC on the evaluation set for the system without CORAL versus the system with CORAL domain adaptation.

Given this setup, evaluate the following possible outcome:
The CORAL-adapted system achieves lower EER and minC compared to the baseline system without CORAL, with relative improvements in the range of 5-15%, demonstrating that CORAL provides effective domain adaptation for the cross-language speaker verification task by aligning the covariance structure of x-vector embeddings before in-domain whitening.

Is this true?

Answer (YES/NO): NO